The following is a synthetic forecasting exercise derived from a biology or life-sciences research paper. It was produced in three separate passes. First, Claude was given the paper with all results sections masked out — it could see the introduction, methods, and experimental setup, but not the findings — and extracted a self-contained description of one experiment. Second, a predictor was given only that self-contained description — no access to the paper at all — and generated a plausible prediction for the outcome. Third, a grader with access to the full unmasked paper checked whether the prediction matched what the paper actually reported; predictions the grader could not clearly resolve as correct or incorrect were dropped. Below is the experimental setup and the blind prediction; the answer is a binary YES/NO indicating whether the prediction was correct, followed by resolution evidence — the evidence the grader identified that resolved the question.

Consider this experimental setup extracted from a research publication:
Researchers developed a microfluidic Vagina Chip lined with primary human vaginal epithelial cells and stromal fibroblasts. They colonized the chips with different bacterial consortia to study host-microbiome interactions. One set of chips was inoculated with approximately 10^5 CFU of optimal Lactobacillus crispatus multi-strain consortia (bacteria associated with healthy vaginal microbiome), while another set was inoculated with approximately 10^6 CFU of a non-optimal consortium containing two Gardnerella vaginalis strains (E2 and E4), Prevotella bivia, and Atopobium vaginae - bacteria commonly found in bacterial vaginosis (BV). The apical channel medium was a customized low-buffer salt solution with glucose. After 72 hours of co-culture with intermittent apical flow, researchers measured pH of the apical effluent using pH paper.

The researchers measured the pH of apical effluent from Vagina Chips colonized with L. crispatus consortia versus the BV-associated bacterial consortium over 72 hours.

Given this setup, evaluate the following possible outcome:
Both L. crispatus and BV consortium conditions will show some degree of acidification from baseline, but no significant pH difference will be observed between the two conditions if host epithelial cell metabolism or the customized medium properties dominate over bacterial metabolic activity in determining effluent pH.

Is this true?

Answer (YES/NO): NO